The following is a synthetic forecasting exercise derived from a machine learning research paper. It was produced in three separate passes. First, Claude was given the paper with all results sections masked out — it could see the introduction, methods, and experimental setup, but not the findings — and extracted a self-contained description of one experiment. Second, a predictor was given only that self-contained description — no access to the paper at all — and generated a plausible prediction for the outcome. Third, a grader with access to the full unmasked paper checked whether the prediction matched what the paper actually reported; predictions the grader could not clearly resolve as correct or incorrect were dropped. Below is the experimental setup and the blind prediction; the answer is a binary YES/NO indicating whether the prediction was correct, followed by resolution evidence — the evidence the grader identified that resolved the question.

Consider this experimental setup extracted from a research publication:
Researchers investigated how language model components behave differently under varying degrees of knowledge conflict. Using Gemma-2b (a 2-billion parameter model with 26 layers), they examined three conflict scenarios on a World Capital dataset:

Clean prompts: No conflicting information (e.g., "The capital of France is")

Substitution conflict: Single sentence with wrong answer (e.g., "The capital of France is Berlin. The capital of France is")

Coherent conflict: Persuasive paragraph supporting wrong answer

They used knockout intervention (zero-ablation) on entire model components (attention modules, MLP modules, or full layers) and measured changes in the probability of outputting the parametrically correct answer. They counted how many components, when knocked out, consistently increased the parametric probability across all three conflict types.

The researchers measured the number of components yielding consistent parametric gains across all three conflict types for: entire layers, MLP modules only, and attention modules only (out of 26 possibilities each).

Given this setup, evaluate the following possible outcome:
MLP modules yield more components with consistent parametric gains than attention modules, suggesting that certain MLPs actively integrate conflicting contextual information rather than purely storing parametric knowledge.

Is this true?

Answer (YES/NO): NO